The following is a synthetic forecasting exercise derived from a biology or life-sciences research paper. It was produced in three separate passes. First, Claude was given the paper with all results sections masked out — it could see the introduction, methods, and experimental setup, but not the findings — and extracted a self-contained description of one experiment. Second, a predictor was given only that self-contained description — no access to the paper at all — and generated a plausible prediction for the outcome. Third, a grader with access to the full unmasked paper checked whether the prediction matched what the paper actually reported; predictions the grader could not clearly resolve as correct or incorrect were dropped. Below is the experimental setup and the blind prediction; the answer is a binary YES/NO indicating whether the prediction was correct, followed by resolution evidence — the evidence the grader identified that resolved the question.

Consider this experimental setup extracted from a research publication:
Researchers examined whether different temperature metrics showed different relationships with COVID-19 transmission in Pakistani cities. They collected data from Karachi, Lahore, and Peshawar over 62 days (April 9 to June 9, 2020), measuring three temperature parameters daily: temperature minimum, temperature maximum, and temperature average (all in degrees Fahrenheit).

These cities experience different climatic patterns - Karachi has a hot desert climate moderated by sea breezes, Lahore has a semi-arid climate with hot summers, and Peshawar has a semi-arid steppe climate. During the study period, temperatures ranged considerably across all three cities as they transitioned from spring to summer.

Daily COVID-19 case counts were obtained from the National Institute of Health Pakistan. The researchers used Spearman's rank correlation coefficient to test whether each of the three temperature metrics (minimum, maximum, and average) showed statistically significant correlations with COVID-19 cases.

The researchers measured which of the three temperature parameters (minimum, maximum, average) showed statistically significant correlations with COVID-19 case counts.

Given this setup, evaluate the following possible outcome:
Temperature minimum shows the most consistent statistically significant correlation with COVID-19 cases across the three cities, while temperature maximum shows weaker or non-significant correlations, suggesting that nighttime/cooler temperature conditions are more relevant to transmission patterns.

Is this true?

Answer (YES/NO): NO